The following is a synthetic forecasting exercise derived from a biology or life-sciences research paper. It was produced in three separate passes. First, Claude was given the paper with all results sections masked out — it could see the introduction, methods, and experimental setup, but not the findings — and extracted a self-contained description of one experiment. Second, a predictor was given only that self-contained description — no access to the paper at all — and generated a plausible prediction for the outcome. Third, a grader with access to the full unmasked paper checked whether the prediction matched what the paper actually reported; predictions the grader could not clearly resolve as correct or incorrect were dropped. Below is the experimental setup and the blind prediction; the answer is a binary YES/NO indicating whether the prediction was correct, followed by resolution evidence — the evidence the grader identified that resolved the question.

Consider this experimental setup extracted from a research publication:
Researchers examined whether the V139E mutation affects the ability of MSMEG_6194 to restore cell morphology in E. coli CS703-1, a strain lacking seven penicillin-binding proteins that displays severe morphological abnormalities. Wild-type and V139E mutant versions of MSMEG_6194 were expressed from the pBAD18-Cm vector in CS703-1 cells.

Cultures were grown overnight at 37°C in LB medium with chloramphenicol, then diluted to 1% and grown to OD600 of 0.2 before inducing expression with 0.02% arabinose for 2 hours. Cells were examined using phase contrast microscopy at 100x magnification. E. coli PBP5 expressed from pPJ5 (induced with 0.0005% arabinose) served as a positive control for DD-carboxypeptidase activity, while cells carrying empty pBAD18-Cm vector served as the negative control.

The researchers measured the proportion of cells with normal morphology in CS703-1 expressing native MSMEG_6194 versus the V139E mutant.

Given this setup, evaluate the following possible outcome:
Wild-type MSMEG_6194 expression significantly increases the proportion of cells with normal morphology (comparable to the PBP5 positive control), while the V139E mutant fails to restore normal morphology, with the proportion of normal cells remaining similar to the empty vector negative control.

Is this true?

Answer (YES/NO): NO